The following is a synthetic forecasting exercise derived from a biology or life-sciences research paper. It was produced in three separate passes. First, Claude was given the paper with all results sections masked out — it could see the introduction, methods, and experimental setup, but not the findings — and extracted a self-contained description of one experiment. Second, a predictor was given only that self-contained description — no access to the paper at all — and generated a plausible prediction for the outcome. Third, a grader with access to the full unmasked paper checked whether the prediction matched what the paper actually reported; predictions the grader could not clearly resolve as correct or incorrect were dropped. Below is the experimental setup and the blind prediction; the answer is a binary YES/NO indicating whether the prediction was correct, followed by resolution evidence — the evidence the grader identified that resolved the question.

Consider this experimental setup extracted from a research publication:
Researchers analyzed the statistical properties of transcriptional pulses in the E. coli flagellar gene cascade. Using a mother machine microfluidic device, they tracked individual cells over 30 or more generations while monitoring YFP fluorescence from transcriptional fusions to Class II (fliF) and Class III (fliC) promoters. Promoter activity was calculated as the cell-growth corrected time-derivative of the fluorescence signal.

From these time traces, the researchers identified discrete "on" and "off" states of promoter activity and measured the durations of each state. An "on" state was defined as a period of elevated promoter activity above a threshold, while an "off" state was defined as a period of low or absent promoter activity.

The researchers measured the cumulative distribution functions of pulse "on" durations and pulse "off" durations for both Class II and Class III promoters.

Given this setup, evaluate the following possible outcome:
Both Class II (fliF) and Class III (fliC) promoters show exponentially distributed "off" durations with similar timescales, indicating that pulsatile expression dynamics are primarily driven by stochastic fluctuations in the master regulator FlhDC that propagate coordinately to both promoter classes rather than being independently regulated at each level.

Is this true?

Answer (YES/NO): NO